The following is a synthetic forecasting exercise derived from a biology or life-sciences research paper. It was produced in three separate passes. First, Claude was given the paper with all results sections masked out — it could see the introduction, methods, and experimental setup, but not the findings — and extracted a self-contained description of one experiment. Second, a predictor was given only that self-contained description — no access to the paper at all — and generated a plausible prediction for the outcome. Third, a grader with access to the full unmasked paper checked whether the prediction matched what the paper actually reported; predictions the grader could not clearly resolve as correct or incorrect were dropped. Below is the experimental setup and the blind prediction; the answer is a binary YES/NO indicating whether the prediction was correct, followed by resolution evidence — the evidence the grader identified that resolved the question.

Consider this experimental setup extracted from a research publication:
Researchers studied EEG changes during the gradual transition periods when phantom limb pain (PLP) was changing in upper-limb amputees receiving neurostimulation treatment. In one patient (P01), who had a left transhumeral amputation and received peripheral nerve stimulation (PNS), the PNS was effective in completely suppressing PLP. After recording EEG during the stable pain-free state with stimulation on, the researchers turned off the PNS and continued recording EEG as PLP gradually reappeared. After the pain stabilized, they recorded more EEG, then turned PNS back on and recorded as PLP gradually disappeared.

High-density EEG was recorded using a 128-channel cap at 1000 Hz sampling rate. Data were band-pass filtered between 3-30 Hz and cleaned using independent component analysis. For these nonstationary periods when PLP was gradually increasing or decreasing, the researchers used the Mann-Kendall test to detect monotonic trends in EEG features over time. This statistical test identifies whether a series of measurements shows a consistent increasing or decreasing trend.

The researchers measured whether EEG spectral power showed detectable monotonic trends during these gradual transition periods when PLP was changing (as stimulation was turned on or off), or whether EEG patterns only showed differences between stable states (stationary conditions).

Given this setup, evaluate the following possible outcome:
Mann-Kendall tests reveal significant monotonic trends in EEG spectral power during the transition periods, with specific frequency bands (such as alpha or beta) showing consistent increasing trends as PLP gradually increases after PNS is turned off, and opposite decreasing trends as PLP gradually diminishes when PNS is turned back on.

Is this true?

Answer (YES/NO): YES